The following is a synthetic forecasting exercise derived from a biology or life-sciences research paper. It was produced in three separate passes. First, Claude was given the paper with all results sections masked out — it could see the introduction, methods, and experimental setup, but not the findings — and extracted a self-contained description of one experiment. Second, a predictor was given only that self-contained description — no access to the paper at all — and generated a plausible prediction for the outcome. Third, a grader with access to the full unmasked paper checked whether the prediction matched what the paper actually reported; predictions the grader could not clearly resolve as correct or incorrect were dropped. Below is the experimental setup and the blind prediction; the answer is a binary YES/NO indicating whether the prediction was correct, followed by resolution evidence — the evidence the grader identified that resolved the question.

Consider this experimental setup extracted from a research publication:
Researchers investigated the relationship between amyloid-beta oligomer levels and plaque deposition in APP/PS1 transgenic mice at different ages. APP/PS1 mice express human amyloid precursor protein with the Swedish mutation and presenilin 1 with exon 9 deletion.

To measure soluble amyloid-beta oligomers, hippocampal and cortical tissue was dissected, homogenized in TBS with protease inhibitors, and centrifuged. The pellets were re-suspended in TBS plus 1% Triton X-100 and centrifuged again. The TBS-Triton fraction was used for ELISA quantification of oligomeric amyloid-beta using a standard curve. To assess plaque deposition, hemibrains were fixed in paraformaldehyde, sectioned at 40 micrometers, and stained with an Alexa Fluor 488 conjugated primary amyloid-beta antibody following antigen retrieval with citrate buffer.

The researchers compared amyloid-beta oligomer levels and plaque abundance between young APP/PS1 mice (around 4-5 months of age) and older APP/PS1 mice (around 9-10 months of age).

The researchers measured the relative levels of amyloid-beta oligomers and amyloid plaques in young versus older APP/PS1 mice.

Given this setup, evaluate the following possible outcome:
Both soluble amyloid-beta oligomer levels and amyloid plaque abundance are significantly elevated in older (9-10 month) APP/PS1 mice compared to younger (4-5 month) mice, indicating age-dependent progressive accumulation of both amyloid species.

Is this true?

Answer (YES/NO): YES